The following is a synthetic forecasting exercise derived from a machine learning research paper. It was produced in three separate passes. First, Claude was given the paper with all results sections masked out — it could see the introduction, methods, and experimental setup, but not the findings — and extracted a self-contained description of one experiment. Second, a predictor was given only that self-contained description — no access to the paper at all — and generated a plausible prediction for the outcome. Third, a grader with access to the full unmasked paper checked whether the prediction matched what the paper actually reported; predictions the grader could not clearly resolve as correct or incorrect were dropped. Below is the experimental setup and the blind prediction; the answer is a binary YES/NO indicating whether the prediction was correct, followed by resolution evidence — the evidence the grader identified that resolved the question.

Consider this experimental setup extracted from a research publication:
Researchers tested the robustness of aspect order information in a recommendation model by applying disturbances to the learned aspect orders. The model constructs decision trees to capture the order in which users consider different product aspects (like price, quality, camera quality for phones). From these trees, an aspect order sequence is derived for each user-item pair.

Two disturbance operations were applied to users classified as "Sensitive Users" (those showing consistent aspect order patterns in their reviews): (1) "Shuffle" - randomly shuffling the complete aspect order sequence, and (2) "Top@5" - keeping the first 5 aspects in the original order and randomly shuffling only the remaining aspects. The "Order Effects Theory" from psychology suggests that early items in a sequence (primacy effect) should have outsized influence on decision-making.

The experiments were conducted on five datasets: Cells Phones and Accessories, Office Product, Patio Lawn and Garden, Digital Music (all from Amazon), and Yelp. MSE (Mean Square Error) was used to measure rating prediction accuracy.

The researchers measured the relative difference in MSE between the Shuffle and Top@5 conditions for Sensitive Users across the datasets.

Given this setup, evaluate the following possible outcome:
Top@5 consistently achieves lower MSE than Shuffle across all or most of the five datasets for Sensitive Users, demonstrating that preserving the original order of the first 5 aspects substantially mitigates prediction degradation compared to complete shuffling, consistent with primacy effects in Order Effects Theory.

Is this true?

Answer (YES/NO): NO